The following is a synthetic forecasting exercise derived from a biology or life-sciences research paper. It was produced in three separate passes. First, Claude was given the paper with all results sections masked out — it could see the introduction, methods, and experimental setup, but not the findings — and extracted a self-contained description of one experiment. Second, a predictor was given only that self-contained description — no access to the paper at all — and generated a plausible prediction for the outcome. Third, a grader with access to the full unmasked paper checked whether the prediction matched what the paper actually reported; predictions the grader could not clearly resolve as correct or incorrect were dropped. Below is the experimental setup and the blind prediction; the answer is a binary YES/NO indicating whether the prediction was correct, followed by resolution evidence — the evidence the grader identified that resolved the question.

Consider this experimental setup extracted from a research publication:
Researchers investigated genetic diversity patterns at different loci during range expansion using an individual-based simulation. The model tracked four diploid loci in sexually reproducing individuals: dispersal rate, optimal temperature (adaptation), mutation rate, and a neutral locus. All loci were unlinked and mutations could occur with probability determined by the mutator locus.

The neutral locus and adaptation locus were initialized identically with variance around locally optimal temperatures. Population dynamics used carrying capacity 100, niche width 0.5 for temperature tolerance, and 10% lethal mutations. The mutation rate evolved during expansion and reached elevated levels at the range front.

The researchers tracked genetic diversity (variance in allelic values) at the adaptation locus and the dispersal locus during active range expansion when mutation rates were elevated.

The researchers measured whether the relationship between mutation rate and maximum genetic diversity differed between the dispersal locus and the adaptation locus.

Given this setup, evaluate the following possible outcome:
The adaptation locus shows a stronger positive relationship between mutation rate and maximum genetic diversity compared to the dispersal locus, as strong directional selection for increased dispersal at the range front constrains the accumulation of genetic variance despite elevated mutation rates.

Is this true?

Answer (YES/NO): NO